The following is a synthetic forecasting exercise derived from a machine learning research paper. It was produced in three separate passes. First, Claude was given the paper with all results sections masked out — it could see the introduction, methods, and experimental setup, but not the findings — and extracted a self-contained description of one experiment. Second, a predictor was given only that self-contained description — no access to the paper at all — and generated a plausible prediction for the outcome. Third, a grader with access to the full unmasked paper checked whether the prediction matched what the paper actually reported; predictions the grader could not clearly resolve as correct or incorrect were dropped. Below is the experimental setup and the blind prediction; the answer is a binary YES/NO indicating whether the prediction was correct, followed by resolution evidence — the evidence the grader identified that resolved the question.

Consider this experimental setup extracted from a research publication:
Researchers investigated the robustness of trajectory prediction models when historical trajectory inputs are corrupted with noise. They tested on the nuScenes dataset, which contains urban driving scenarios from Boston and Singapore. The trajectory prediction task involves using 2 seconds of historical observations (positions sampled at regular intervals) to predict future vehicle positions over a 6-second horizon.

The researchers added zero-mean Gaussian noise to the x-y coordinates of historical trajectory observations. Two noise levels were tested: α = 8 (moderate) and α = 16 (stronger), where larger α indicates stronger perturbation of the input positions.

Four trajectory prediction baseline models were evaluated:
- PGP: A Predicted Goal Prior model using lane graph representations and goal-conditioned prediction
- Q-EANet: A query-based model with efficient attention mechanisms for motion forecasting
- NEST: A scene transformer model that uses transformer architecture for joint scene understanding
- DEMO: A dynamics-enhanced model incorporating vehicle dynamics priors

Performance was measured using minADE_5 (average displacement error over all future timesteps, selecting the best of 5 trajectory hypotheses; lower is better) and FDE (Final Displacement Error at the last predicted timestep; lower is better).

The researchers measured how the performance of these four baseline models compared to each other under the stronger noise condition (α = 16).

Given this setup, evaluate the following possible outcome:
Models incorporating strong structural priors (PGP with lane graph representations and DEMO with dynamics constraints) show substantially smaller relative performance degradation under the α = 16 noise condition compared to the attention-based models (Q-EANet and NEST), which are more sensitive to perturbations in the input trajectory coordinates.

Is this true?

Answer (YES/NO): NO